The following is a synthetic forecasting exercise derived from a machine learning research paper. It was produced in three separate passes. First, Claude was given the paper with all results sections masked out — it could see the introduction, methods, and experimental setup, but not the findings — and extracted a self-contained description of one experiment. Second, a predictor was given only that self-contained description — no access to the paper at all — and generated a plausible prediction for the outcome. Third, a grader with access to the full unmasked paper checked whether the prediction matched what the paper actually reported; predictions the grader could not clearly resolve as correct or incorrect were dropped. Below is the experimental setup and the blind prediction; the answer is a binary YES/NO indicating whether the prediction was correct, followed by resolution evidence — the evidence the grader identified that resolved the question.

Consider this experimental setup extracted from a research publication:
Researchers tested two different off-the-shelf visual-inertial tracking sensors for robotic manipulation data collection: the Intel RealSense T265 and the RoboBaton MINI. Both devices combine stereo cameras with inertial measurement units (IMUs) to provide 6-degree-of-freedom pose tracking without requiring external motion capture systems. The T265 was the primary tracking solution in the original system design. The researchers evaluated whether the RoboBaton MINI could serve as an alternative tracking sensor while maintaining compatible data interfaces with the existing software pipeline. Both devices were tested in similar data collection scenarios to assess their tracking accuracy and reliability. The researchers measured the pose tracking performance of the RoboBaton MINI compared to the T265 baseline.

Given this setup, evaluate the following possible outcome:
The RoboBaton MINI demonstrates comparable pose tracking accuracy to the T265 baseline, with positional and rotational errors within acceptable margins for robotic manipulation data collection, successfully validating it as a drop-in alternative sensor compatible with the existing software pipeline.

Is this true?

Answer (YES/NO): YES